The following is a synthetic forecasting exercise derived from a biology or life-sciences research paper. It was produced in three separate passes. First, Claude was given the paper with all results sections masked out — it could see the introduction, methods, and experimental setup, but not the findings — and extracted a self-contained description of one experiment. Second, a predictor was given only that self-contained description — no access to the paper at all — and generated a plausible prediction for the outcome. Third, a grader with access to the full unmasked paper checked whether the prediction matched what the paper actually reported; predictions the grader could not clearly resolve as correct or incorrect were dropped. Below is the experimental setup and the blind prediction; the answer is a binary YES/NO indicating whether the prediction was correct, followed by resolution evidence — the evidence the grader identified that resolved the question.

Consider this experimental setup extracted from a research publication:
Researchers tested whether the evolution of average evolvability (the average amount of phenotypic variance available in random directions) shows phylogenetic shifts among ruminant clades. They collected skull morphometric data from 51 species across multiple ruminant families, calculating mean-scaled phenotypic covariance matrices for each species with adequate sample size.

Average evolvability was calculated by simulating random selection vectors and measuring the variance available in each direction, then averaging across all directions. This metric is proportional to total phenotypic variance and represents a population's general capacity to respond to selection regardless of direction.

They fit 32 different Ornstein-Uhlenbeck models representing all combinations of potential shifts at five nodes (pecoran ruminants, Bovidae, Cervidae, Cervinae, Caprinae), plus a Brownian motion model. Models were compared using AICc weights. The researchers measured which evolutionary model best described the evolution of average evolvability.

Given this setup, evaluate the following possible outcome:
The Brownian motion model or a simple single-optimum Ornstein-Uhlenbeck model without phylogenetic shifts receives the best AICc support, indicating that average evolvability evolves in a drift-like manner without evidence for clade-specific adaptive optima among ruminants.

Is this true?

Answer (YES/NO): NO